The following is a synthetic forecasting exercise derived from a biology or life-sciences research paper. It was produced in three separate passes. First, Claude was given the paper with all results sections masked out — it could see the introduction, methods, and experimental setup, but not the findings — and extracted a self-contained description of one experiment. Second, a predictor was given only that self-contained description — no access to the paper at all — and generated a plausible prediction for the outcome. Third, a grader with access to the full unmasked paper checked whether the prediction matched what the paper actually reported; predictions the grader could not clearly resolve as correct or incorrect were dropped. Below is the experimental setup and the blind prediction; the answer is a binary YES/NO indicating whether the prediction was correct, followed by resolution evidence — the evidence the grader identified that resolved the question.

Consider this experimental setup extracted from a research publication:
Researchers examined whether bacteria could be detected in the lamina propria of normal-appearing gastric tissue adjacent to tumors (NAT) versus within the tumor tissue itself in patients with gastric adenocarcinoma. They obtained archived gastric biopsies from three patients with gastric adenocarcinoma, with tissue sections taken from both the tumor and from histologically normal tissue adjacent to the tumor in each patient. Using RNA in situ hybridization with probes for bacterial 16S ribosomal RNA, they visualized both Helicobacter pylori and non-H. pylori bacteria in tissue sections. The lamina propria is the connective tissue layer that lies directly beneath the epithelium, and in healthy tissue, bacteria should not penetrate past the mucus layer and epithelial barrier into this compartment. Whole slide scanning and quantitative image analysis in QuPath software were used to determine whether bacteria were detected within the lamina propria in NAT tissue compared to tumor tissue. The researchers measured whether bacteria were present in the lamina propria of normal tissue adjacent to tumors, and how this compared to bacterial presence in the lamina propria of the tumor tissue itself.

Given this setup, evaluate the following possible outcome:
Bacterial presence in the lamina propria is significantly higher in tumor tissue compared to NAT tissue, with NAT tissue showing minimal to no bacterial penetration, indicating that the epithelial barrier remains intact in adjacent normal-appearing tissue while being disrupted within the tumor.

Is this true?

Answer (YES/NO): NO